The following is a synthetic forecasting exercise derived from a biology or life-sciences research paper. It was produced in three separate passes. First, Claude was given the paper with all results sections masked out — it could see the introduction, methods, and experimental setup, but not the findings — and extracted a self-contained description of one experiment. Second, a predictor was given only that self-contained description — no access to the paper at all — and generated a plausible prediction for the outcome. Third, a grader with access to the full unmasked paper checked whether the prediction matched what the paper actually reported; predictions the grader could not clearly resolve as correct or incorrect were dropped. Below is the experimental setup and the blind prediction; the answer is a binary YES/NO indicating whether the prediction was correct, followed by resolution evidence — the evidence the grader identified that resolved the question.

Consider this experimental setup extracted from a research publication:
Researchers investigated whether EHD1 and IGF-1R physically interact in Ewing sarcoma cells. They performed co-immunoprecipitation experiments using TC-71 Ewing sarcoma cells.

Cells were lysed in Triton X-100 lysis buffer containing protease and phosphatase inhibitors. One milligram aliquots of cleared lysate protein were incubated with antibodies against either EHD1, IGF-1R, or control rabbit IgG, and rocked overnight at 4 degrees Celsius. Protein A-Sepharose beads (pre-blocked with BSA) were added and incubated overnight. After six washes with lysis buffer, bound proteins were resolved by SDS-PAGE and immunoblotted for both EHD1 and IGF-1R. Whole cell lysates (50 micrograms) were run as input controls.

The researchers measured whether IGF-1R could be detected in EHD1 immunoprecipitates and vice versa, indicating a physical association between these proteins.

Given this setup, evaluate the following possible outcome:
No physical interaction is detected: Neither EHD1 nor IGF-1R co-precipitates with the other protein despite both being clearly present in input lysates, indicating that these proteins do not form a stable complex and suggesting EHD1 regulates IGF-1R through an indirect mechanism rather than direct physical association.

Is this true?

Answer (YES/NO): NO